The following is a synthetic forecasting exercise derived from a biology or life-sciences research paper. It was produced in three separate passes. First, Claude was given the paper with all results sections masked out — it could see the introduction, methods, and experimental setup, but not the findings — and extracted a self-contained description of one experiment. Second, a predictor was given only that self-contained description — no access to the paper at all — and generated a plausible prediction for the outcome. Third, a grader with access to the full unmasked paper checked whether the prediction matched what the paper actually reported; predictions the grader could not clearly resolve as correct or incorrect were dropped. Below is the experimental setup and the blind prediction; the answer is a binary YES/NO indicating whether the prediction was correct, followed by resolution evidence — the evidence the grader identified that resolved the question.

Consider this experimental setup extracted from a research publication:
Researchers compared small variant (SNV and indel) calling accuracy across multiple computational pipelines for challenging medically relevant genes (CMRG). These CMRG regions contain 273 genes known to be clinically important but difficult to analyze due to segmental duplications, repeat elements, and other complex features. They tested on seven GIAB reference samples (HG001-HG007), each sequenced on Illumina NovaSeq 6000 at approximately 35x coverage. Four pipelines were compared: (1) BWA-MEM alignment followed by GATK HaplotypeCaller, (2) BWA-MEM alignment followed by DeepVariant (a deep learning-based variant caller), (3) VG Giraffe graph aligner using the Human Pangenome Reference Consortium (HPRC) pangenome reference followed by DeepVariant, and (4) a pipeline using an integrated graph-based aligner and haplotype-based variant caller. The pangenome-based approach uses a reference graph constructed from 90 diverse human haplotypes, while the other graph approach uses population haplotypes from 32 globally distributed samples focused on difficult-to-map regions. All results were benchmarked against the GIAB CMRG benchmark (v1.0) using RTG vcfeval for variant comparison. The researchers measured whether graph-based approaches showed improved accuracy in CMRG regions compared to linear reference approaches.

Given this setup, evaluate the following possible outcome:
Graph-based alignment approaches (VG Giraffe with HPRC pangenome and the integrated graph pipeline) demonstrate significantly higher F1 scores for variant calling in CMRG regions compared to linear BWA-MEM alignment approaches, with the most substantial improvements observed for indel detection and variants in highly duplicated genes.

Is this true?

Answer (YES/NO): NO